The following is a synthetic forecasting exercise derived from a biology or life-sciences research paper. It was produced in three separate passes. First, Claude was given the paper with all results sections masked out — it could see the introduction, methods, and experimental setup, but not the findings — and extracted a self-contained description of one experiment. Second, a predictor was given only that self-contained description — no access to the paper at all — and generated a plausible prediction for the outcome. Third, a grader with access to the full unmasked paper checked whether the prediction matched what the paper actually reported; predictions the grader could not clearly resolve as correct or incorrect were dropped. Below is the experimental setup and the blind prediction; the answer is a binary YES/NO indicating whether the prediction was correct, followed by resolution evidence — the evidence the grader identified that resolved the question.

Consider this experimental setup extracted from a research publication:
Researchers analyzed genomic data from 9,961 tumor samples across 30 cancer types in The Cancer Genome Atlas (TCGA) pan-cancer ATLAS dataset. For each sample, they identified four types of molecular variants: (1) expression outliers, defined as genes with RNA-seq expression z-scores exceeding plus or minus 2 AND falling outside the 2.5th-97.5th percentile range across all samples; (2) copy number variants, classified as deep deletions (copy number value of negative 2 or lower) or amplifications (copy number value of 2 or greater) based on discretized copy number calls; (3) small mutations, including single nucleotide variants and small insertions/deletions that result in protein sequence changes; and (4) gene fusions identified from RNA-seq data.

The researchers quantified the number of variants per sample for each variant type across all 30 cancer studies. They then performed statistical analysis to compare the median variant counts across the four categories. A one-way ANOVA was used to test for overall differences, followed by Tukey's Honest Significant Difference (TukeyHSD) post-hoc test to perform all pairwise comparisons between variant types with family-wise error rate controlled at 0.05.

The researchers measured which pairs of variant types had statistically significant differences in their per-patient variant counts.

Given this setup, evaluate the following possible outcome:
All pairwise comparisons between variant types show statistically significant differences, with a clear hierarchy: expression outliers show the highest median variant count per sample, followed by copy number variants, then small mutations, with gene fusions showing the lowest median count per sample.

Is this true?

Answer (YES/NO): NO